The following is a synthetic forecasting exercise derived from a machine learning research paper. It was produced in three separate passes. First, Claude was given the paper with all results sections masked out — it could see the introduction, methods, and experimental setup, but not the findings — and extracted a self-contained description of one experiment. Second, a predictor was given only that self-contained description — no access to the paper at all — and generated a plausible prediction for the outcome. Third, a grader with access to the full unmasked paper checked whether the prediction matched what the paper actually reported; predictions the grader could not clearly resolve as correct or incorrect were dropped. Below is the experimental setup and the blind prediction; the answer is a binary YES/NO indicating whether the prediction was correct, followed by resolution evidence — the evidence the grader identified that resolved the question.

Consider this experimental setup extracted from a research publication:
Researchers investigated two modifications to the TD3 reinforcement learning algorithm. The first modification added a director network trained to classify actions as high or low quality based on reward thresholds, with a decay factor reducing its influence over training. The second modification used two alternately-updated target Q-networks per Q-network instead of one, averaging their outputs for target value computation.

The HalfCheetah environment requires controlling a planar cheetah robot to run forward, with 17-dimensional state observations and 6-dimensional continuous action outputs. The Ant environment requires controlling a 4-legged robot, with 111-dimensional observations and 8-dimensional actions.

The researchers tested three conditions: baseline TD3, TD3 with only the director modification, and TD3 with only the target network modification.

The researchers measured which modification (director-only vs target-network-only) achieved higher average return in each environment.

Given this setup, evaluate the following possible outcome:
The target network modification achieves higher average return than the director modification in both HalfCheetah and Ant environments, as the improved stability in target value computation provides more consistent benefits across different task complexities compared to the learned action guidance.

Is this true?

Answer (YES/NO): NO